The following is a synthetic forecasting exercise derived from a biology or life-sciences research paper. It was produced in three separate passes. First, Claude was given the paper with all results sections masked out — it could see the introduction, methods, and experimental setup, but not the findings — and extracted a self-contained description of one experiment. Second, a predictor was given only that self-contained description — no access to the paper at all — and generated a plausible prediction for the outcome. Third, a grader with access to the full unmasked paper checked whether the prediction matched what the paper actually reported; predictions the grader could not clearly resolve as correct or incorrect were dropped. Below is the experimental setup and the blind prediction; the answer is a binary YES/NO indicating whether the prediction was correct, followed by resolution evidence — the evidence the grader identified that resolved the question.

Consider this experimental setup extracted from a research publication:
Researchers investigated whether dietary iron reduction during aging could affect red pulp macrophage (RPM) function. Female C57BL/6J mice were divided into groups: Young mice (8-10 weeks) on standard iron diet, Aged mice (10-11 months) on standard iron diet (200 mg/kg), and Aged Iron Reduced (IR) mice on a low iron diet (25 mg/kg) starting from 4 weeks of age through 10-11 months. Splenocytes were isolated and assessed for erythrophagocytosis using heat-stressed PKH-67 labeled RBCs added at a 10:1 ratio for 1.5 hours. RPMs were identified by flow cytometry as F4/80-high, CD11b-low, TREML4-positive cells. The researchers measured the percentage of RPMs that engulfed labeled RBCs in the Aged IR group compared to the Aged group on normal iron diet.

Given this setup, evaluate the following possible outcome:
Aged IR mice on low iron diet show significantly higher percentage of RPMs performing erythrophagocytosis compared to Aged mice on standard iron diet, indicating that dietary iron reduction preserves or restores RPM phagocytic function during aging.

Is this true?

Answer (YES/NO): YES